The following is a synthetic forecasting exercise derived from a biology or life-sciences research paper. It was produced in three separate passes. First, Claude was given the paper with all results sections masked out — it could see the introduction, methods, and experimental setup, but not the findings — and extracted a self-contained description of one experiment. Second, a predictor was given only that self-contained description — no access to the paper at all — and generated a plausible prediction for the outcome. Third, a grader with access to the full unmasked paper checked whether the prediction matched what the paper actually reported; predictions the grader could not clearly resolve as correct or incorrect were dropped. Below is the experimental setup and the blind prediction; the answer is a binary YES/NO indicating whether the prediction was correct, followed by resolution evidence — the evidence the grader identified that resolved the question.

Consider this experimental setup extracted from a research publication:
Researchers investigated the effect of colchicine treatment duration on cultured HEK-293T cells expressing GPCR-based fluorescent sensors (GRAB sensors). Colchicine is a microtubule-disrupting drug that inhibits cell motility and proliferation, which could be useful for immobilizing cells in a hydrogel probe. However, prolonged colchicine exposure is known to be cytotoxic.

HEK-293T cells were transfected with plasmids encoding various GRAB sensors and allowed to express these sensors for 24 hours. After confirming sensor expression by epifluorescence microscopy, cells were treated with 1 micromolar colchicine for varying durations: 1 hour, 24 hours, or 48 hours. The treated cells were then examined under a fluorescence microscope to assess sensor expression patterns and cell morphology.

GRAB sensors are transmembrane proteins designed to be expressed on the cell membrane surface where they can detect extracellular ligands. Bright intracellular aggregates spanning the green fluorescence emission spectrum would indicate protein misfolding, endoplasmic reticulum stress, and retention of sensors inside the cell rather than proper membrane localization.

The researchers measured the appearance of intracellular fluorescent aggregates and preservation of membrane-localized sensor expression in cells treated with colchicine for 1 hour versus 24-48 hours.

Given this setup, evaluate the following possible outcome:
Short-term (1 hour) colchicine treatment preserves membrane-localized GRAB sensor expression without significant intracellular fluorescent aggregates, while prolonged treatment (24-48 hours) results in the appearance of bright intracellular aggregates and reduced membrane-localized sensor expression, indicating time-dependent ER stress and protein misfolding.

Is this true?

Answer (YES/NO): YES